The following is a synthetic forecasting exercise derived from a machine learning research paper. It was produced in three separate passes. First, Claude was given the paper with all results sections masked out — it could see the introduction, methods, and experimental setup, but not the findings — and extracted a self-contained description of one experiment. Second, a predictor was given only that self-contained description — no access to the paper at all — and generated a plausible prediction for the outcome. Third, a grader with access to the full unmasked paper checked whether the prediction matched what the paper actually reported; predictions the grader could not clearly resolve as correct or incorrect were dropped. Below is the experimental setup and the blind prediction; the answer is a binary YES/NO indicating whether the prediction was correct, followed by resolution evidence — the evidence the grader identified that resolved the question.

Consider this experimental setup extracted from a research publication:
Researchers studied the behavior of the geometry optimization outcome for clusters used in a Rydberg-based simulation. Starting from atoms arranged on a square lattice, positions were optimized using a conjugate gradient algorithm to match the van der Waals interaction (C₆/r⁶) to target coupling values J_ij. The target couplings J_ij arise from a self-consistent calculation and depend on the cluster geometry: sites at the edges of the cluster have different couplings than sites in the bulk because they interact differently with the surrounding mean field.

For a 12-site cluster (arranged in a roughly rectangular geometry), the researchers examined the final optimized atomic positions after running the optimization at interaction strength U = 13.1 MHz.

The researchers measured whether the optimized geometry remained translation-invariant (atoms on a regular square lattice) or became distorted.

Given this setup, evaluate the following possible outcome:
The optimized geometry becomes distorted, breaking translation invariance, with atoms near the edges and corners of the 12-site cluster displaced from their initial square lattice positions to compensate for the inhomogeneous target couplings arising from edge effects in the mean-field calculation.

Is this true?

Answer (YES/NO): YES